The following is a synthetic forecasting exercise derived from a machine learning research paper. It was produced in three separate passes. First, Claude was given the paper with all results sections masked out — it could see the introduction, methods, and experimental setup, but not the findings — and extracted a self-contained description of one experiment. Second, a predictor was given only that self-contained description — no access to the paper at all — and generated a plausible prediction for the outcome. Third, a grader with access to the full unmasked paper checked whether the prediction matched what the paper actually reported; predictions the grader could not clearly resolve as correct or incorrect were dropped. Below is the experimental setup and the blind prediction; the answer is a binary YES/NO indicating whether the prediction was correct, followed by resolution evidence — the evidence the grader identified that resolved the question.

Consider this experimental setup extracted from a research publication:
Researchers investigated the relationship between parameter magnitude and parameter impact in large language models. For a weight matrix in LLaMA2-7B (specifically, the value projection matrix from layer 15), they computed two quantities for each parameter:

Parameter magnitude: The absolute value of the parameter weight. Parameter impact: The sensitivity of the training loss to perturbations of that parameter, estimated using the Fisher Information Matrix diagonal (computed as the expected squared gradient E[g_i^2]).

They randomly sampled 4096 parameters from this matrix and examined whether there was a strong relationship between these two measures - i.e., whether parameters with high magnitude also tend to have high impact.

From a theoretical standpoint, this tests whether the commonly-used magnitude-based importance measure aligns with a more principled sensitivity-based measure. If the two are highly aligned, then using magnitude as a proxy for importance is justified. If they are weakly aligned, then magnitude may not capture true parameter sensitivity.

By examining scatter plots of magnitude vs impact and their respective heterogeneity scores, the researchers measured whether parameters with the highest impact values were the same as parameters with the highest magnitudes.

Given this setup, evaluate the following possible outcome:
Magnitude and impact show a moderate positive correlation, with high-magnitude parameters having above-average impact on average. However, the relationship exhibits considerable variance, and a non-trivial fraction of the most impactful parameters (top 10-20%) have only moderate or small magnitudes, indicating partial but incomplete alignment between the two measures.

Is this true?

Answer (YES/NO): NO